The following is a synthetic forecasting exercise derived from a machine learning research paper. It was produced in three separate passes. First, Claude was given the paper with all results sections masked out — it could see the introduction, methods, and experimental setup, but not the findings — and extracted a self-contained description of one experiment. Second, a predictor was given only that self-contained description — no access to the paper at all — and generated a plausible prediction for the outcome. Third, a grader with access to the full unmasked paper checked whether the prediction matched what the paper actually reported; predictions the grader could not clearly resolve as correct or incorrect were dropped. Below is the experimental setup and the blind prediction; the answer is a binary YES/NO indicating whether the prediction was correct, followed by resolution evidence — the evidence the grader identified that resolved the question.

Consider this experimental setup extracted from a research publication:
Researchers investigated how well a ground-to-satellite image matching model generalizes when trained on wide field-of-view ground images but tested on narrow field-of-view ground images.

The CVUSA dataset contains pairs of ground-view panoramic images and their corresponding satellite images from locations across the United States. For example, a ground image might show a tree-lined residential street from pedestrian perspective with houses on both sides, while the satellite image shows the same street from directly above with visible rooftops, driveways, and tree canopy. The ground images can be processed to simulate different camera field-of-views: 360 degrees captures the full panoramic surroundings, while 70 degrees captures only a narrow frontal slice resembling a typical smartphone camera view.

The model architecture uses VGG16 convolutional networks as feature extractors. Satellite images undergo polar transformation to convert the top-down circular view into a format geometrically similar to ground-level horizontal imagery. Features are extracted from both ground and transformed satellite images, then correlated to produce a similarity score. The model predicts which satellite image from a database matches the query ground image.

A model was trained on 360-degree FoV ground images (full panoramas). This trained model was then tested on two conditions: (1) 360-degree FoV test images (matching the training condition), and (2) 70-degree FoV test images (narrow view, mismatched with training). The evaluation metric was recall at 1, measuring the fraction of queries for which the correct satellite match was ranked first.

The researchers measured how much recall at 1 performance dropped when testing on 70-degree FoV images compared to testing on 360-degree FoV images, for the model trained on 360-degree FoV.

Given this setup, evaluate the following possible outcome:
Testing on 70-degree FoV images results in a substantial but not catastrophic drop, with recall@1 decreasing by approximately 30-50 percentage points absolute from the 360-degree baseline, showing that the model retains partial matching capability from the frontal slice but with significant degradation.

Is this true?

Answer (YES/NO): NO